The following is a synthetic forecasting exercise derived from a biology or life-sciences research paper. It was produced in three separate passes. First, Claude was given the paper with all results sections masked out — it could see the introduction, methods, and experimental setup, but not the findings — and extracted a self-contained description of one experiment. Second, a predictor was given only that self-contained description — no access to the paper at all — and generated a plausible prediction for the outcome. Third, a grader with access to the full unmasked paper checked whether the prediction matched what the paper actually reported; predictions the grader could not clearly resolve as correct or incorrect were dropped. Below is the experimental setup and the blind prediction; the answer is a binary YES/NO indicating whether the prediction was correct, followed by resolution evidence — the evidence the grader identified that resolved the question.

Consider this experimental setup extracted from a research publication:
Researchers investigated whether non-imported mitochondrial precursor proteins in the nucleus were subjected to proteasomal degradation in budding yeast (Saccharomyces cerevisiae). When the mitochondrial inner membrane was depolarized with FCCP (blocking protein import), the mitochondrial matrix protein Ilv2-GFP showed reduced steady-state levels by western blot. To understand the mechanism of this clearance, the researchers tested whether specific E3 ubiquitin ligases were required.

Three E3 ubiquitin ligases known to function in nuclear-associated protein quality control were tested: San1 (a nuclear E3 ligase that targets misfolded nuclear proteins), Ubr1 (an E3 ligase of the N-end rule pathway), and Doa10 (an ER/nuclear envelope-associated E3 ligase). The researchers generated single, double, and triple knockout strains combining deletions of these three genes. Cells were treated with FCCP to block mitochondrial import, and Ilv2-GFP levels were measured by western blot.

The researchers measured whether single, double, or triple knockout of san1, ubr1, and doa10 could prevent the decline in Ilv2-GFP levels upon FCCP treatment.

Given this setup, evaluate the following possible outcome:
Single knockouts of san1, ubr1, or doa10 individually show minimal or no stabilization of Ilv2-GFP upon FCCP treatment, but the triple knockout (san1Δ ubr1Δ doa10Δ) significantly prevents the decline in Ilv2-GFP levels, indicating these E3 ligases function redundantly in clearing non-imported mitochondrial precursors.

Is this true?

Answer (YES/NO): YES